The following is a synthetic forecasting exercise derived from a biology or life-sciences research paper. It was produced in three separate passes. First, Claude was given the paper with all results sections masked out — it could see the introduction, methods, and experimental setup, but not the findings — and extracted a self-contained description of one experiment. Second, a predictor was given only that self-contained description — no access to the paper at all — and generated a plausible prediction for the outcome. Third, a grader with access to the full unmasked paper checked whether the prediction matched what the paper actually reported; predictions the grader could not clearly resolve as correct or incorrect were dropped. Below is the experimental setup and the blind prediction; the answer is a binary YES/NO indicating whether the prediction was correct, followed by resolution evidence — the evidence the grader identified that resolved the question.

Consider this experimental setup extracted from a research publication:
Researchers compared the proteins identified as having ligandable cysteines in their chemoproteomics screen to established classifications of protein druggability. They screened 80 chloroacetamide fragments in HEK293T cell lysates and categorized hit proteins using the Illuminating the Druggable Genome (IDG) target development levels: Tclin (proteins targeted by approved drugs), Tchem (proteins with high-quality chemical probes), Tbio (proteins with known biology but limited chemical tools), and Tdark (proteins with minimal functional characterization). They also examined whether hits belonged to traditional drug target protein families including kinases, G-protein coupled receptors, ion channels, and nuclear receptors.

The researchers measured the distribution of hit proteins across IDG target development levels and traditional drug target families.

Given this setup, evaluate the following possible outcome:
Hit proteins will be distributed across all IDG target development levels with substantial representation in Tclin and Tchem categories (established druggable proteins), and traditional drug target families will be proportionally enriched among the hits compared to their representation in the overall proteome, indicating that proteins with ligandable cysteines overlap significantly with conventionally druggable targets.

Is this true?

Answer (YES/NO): NO